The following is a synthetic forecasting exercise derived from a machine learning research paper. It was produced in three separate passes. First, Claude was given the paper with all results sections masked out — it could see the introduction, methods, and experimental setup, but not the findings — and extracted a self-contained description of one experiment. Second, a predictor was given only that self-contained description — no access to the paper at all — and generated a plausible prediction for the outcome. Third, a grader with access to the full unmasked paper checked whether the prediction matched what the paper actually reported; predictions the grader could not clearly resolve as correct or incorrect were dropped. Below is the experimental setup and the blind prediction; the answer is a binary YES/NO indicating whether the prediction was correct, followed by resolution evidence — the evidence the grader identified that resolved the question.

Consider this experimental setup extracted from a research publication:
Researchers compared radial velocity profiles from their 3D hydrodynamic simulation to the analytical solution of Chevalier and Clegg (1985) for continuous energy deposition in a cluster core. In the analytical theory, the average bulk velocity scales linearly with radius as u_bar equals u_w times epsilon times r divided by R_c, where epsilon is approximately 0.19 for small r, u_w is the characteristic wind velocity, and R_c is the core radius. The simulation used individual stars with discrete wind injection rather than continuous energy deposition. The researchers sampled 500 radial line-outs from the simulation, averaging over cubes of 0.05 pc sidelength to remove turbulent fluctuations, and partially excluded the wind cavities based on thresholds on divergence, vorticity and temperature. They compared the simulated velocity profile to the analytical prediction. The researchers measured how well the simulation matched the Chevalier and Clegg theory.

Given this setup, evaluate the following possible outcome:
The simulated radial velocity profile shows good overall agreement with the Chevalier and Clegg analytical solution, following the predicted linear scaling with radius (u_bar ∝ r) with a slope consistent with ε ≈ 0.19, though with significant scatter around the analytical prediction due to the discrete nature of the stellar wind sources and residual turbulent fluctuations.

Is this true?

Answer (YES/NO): NO